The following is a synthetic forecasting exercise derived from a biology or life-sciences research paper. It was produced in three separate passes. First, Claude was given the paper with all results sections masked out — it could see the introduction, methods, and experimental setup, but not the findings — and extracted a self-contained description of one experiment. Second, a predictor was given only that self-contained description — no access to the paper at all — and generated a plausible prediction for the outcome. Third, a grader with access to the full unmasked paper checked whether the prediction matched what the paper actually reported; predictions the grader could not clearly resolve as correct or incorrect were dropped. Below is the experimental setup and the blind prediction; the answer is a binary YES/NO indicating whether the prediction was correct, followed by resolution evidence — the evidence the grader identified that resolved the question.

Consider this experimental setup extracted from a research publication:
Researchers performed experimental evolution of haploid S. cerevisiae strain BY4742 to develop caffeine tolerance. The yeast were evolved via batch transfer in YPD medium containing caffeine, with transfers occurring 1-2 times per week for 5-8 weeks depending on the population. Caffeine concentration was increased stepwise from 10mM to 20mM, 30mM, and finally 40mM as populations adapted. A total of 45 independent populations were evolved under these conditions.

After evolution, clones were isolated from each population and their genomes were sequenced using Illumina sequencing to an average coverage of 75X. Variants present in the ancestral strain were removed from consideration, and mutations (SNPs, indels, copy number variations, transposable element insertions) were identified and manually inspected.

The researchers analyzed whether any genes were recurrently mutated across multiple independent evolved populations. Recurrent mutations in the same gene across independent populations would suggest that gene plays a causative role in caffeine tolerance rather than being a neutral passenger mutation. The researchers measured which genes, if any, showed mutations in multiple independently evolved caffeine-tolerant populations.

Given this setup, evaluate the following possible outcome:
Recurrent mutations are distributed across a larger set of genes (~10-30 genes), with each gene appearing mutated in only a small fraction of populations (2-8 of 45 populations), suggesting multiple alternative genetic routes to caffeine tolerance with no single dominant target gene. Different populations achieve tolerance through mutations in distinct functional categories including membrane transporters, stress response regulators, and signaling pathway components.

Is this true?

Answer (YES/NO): NO